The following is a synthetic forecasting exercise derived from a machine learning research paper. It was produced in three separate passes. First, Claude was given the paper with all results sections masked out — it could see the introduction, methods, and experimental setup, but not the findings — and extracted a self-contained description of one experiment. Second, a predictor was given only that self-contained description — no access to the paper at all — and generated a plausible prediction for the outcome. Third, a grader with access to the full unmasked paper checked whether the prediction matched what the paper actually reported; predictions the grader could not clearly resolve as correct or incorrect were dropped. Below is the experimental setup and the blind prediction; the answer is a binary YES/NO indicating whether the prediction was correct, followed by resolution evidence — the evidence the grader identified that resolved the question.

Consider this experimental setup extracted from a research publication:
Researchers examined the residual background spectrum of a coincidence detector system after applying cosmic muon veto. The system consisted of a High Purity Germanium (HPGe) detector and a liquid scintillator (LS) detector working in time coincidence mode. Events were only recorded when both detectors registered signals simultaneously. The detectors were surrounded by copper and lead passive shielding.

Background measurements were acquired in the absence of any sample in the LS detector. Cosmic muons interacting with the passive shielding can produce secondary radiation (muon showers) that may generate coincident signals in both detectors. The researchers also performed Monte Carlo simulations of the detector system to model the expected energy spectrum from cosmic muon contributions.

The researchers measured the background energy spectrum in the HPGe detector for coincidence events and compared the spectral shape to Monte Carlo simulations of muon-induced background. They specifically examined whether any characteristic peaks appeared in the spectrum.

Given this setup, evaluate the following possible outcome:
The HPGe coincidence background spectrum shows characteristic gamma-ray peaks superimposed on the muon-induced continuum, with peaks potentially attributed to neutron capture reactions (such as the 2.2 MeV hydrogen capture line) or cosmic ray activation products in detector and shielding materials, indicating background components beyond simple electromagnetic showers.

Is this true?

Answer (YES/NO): NO